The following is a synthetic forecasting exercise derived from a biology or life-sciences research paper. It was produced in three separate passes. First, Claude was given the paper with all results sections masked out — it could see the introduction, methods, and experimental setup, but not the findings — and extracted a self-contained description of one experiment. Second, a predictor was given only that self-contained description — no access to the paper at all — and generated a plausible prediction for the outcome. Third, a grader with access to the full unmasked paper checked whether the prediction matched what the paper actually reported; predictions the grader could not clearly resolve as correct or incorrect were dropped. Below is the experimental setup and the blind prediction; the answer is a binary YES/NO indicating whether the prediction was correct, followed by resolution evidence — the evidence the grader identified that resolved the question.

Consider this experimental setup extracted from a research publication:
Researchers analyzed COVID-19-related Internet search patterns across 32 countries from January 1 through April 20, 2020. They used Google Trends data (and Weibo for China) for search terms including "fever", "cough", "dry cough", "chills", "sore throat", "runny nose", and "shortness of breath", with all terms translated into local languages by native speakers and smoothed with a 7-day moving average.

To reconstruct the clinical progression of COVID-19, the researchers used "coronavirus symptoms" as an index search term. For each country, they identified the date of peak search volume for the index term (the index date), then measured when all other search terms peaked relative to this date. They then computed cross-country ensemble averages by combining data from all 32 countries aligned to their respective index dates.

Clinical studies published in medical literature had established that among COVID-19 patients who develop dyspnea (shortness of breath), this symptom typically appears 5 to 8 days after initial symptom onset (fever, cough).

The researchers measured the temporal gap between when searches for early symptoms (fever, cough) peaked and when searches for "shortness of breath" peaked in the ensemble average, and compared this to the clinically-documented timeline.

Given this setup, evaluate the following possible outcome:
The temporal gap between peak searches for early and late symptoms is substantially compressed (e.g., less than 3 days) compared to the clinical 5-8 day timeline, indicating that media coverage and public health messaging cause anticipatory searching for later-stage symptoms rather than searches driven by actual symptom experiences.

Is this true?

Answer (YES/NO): NO